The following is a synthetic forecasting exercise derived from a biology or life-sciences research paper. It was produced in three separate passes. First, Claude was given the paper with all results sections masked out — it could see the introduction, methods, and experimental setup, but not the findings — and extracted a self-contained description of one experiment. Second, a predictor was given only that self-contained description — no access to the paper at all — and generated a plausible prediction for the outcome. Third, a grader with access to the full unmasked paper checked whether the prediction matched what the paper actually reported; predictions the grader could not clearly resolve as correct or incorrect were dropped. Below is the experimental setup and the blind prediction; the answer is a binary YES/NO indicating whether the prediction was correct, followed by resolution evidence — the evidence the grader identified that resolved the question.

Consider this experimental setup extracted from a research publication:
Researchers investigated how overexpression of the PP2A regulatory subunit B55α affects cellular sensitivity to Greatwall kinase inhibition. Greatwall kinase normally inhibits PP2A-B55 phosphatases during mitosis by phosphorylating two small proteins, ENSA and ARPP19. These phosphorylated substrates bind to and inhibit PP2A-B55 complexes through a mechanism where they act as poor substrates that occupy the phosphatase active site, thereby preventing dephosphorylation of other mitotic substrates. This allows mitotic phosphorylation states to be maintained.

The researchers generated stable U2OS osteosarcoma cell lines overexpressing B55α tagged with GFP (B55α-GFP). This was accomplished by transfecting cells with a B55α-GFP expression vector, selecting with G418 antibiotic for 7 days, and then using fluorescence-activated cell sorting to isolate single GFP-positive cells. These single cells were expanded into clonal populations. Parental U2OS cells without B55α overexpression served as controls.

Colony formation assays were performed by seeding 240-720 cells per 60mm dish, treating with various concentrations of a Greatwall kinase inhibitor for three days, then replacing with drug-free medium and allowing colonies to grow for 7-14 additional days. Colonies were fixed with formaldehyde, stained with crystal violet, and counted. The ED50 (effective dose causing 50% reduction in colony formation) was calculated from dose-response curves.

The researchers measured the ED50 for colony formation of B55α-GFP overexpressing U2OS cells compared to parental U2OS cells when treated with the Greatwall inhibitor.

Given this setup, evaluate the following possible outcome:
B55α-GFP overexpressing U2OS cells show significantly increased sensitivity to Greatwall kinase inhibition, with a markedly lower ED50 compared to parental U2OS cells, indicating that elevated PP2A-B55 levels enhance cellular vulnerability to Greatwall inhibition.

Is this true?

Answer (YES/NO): YES